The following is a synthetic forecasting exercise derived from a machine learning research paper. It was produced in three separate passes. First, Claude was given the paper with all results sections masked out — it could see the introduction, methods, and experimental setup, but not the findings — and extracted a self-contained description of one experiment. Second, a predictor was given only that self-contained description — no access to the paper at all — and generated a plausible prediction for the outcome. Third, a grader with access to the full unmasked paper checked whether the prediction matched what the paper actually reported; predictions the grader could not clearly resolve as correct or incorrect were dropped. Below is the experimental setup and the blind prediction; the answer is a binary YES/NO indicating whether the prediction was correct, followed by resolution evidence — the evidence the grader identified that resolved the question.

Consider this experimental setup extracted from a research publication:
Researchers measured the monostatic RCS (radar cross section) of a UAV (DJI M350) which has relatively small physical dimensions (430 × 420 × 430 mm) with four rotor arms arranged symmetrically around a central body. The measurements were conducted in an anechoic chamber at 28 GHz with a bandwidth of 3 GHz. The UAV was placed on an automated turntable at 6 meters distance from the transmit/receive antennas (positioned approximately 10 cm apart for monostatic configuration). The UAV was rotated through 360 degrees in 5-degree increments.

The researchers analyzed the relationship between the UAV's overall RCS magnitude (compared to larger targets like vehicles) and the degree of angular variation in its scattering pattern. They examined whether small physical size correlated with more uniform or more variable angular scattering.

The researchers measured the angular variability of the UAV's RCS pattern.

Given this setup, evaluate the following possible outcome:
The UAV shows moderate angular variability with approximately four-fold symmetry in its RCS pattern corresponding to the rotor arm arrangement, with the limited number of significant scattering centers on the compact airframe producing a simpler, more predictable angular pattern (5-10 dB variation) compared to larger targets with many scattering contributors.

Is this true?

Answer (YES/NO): NO